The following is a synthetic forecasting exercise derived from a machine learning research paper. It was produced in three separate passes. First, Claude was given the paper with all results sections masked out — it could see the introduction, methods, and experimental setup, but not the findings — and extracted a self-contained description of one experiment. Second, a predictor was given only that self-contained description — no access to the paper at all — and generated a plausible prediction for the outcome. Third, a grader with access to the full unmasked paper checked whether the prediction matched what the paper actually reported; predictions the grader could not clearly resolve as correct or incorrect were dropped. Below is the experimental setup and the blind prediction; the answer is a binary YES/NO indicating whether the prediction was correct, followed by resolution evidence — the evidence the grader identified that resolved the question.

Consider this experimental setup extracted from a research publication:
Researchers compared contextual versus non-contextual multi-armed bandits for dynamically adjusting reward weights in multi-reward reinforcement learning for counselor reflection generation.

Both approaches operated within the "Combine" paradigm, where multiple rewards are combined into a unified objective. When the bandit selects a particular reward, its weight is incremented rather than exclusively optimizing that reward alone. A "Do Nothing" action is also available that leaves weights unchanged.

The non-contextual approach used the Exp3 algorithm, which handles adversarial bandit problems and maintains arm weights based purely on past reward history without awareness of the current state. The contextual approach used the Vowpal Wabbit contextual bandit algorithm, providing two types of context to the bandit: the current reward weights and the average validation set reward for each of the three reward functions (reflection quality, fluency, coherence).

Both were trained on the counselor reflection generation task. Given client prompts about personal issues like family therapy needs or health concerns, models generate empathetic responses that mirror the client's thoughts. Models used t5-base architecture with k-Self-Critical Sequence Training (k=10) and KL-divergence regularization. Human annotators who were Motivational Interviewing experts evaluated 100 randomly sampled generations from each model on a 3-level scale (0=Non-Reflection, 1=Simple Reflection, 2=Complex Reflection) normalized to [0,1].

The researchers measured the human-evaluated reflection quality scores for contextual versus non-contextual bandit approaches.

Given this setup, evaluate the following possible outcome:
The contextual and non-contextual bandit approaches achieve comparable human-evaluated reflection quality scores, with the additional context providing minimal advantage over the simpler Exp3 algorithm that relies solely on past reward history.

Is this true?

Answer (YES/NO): NO